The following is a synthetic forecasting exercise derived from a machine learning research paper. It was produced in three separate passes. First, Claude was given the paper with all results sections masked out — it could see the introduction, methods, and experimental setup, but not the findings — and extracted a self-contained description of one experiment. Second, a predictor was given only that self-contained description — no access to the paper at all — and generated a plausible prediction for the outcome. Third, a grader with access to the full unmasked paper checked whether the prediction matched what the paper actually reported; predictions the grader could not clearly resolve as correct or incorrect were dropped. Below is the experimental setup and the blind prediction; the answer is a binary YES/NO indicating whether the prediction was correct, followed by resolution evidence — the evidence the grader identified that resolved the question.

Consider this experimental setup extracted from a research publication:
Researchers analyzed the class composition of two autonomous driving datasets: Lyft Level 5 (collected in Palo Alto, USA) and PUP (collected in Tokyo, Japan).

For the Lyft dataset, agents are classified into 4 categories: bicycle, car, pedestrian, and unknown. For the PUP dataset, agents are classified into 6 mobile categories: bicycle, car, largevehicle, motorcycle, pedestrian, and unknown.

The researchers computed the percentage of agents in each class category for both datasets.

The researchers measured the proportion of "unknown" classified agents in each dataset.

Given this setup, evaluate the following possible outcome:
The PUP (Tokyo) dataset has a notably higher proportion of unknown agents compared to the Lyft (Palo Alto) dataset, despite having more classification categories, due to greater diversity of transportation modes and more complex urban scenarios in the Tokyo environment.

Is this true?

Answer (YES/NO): NO